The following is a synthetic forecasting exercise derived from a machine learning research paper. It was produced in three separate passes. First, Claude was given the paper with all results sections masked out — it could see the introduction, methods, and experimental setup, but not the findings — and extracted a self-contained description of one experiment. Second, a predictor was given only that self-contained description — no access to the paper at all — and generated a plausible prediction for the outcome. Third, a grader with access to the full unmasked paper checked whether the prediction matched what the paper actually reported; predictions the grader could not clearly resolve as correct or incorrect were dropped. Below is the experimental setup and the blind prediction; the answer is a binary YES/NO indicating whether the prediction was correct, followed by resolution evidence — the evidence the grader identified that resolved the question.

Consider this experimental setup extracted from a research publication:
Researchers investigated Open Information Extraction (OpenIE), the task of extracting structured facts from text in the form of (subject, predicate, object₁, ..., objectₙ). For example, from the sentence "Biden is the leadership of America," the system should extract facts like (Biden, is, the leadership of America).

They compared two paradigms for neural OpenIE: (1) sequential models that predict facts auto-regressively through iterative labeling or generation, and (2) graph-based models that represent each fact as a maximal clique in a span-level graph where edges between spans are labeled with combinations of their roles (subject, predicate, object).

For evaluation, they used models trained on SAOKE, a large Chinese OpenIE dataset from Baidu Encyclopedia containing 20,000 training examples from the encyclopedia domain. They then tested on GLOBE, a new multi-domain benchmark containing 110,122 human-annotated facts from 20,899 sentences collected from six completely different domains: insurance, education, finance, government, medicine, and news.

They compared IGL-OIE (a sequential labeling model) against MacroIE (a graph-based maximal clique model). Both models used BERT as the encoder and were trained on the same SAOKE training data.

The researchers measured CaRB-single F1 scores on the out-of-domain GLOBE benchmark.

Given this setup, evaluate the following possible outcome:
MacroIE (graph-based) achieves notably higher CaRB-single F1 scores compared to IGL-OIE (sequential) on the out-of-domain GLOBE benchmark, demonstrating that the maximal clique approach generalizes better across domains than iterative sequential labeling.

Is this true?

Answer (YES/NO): NO